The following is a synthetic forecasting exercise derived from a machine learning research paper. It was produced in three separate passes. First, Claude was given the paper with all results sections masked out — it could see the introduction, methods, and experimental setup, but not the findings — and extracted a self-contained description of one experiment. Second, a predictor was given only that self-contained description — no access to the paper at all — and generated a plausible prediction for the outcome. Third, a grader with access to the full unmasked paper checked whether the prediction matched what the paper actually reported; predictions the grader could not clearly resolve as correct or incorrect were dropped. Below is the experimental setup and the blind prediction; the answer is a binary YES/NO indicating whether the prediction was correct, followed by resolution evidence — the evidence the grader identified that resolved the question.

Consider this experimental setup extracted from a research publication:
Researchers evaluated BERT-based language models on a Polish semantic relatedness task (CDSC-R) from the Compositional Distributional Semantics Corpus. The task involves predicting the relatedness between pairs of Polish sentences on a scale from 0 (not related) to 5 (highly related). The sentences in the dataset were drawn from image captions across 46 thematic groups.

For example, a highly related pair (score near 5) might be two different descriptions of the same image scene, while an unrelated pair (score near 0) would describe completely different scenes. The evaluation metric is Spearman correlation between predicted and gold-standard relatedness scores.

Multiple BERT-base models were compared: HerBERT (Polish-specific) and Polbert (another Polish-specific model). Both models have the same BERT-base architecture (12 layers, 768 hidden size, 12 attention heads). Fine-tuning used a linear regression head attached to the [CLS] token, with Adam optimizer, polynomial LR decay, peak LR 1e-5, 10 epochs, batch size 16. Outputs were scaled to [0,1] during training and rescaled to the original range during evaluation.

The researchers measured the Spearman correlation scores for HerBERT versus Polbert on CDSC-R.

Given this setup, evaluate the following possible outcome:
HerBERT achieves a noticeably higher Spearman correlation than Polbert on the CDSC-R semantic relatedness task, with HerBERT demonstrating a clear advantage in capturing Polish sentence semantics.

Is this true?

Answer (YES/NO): NO